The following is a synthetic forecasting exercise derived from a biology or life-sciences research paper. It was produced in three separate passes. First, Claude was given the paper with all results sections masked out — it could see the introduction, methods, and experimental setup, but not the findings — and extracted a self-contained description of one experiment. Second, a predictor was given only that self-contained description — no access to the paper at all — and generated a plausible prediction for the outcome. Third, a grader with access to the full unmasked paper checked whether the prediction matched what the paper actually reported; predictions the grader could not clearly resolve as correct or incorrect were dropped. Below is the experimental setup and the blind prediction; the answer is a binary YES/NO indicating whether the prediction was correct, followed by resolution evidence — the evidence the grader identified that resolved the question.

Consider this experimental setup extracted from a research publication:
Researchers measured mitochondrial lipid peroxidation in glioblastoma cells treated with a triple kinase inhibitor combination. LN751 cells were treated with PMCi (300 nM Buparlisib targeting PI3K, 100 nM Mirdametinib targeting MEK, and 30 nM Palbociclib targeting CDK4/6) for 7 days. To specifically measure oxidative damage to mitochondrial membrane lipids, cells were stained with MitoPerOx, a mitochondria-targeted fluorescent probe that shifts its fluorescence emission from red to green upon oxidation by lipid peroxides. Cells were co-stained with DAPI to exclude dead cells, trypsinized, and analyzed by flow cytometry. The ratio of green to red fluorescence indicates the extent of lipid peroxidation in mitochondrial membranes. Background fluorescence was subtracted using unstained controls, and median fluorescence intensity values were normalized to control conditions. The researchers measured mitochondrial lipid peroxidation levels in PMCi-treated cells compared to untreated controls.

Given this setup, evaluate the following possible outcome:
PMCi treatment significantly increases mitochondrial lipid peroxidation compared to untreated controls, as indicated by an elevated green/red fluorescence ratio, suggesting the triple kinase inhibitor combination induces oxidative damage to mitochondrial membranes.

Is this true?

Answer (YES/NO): YES